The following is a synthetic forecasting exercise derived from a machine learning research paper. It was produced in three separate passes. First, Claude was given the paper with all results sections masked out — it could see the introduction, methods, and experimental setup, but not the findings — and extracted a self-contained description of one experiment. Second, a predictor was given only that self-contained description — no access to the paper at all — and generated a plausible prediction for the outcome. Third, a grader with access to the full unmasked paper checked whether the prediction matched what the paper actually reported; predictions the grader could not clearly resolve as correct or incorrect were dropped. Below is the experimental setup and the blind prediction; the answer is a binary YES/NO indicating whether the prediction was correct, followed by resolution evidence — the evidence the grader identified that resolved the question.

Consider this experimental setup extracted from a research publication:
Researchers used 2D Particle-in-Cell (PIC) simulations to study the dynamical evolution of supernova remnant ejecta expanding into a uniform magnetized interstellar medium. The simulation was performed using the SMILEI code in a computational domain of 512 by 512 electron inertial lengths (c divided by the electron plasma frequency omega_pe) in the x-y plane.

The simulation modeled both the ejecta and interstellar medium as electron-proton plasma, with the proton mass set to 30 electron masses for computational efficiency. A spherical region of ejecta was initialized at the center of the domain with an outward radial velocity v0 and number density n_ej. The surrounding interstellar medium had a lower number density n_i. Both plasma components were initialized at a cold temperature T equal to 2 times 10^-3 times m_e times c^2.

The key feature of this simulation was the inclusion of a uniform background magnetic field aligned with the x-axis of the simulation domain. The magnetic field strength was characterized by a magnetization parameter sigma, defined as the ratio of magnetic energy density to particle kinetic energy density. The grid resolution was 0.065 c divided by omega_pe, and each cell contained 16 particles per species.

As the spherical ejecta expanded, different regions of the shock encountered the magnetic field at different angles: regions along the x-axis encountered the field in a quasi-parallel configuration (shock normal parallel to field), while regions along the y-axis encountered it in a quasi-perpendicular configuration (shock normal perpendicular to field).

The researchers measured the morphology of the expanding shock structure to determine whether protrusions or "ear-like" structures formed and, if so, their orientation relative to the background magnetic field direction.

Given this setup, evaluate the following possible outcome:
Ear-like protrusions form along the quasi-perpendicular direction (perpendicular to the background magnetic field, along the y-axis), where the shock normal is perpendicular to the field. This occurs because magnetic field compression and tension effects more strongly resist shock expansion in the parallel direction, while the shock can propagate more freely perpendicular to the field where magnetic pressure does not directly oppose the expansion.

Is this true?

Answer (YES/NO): NO